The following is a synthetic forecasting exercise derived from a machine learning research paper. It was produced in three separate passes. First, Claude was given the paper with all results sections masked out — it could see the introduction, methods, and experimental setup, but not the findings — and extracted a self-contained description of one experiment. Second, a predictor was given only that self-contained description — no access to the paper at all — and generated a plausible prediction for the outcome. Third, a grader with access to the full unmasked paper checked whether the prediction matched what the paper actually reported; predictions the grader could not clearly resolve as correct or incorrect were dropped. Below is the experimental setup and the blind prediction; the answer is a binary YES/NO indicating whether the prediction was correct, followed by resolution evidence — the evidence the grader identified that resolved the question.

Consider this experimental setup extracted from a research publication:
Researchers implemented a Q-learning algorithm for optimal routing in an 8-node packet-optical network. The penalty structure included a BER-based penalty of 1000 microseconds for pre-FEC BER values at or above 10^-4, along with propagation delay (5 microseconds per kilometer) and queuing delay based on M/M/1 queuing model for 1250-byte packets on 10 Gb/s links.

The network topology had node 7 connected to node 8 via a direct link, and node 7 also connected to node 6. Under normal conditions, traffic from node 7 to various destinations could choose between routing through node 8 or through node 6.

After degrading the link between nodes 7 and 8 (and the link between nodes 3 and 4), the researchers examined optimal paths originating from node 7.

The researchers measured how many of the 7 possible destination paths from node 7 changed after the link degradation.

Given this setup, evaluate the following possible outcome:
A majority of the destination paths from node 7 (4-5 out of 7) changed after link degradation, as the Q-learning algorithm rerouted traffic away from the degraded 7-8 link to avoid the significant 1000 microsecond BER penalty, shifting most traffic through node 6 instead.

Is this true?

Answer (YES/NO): YES